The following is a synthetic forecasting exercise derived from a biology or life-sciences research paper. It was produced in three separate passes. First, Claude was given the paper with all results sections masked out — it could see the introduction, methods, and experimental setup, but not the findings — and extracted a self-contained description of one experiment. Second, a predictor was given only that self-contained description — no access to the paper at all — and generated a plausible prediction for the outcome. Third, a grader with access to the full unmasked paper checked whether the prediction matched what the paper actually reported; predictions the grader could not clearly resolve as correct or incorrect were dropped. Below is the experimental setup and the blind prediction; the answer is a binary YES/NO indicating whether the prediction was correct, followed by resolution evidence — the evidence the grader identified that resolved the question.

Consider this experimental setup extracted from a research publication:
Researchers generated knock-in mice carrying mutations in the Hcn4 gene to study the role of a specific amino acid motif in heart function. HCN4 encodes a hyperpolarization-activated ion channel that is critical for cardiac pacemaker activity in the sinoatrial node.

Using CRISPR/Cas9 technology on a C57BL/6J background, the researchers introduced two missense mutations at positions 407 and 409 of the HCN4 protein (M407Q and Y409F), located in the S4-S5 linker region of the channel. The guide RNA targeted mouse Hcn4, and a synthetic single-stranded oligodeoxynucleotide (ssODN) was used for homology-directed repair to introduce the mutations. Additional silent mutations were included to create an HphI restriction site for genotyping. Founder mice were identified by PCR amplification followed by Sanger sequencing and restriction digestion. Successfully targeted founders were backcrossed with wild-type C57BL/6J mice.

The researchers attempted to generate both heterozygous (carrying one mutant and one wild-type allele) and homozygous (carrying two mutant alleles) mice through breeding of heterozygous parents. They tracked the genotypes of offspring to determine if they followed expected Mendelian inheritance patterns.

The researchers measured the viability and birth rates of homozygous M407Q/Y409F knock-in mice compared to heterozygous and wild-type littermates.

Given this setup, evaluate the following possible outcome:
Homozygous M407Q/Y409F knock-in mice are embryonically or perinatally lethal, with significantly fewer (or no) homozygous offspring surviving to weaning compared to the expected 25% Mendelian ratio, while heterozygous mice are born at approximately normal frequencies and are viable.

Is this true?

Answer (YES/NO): YES